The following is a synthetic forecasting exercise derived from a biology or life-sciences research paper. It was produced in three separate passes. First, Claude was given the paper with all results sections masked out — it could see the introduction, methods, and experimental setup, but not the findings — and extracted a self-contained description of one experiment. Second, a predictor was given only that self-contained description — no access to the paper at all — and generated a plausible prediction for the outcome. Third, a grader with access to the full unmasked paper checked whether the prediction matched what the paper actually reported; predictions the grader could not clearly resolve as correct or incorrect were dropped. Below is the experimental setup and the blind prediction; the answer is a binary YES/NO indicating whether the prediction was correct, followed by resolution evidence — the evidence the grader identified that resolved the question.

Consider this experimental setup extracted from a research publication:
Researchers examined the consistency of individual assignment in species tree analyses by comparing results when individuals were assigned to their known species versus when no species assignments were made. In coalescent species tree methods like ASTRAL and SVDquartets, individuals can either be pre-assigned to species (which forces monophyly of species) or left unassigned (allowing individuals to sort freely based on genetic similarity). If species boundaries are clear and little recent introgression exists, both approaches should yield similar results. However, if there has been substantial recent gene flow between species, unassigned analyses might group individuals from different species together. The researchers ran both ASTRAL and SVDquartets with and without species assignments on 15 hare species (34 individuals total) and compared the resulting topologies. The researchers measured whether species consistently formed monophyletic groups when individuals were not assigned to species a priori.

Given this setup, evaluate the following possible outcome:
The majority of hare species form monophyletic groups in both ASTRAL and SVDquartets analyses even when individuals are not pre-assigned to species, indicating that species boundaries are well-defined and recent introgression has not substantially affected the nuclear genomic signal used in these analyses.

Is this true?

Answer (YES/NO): NO